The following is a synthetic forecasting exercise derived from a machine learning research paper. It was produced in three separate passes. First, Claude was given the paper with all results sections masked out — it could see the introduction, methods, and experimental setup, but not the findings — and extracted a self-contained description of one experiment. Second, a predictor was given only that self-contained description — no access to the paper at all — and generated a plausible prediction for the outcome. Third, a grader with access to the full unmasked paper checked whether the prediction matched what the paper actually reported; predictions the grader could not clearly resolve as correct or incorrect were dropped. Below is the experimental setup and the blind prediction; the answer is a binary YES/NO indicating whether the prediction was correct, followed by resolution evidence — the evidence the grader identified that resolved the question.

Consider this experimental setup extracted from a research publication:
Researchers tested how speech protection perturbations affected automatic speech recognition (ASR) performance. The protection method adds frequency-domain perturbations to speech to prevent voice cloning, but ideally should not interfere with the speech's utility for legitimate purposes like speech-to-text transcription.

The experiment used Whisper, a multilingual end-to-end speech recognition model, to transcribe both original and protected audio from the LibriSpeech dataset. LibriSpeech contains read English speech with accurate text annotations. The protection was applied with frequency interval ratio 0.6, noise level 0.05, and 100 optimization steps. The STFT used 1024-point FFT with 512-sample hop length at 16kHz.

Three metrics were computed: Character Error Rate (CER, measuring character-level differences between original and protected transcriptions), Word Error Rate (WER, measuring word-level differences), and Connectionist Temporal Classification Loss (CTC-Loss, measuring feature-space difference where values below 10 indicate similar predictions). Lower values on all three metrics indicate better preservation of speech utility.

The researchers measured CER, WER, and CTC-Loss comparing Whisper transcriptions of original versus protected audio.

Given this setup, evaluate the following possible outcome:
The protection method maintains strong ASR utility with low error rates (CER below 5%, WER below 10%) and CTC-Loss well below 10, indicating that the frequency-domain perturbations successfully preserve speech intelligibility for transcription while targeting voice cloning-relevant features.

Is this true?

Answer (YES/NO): YES